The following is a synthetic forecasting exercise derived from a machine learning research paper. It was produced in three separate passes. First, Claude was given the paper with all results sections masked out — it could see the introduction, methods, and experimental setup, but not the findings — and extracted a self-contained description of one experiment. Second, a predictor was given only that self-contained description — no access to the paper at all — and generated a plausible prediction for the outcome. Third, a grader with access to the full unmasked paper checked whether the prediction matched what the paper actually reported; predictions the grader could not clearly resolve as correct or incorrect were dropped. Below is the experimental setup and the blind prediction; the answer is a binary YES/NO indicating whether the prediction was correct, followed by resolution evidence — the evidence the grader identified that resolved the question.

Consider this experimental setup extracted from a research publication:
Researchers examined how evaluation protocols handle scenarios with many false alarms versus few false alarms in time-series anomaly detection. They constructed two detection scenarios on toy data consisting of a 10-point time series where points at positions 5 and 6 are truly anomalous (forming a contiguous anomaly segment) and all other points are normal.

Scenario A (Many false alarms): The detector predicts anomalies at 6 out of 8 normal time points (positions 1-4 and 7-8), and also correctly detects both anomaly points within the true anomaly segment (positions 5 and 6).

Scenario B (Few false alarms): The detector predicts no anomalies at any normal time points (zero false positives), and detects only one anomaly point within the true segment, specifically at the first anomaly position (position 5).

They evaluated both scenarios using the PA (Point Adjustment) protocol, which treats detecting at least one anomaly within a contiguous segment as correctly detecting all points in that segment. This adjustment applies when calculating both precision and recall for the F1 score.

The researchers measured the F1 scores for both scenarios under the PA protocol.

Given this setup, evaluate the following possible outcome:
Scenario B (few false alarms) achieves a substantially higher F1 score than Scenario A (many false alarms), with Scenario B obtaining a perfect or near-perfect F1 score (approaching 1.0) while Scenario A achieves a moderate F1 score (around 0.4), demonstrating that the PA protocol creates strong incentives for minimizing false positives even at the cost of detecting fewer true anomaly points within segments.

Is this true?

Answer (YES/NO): NO